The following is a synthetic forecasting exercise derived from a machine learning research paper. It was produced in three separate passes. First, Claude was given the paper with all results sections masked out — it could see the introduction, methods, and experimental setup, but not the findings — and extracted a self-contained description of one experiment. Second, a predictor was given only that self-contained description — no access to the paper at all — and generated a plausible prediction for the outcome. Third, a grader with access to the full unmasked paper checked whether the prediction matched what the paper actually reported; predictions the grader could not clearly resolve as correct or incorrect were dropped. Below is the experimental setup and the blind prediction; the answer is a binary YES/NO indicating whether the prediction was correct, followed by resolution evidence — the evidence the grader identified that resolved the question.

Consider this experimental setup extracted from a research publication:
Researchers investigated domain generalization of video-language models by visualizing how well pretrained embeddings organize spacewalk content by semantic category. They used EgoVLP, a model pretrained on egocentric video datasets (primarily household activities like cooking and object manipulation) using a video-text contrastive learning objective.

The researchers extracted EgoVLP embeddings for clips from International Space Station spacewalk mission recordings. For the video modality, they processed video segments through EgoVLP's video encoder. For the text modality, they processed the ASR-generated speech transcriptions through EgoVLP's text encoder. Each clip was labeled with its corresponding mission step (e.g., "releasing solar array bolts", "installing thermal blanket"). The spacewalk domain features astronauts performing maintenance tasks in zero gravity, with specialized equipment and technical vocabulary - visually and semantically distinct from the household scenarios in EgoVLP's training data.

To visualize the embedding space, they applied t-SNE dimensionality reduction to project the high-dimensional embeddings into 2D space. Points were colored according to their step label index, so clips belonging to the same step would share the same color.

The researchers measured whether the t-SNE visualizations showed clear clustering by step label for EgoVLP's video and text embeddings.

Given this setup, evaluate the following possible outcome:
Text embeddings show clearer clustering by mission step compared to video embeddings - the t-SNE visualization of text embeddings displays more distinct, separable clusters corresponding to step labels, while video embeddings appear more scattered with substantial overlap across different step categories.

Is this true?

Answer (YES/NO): NO